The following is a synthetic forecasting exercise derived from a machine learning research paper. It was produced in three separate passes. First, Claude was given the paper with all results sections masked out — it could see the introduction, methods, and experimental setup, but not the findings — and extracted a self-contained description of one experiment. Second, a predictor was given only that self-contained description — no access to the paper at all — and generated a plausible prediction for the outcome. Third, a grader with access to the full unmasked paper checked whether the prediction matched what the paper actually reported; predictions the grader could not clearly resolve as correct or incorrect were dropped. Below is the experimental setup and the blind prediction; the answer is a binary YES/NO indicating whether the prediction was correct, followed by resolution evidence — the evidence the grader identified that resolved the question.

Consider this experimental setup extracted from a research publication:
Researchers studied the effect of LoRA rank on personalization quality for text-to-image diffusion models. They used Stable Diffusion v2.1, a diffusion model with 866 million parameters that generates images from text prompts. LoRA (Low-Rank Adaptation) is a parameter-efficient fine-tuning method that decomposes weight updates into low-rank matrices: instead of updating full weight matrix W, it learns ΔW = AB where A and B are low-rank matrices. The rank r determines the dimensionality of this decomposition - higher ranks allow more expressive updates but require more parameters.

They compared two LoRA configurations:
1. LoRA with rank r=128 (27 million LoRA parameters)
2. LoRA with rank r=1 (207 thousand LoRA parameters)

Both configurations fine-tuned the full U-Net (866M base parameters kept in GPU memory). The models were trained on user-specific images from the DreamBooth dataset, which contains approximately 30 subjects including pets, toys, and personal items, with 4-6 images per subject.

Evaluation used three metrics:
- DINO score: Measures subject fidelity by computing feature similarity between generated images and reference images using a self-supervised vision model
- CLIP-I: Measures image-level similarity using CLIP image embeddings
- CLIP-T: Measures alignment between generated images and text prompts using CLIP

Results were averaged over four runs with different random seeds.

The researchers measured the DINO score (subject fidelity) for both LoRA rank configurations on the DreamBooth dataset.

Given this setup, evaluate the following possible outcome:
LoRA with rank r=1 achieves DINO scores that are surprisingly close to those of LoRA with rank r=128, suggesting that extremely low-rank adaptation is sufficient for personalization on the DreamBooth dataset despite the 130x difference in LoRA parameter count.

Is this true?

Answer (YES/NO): NO